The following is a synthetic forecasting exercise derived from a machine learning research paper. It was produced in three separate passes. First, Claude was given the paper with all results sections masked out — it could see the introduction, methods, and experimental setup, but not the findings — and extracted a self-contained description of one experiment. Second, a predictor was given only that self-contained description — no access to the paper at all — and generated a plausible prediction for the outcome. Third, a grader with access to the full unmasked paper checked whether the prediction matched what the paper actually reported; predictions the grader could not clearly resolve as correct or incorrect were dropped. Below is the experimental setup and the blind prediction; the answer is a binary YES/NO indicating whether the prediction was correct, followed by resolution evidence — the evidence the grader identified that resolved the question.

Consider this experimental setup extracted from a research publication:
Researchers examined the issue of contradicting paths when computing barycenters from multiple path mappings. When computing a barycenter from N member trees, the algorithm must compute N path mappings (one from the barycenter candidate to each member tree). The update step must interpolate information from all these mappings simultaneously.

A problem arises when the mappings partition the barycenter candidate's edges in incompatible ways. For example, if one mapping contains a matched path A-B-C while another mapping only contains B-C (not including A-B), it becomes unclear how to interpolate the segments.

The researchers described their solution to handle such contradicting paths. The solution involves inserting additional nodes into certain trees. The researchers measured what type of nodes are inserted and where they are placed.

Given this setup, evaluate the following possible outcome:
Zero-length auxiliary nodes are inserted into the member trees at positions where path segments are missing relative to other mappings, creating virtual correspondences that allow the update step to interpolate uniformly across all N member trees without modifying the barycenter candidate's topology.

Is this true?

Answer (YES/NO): NO